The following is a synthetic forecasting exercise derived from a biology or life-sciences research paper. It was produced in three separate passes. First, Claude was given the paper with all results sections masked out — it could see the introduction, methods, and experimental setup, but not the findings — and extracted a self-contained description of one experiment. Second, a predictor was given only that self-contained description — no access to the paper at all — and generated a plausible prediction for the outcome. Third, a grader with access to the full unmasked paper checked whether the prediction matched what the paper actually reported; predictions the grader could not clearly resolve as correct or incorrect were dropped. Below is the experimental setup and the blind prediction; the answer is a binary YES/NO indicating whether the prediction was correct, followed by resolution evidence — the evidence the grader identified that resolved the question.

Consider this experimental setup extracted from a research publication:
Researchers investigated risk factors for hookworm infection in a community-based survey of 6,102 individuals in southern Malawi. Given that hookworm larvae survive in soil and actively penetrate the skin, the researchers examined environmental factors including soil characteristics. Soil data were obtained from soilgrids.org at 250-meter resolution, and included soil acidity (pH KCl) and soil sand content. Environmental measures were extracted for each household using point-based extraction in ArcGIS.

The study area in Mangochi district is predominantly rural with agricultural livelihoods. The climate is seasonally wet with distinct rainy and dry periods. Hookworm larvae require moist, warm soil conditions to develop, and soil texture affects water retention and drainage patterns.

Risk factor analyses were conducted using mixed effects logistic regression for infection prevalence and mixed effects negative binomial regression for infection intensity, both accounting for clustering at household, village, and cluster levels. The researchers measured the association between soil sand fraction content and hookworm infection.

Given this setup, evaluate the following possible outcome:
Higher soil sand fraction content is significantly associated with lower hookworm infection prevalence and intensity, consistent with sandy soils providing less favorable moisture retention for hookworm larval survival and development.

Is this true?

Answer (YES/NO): NO